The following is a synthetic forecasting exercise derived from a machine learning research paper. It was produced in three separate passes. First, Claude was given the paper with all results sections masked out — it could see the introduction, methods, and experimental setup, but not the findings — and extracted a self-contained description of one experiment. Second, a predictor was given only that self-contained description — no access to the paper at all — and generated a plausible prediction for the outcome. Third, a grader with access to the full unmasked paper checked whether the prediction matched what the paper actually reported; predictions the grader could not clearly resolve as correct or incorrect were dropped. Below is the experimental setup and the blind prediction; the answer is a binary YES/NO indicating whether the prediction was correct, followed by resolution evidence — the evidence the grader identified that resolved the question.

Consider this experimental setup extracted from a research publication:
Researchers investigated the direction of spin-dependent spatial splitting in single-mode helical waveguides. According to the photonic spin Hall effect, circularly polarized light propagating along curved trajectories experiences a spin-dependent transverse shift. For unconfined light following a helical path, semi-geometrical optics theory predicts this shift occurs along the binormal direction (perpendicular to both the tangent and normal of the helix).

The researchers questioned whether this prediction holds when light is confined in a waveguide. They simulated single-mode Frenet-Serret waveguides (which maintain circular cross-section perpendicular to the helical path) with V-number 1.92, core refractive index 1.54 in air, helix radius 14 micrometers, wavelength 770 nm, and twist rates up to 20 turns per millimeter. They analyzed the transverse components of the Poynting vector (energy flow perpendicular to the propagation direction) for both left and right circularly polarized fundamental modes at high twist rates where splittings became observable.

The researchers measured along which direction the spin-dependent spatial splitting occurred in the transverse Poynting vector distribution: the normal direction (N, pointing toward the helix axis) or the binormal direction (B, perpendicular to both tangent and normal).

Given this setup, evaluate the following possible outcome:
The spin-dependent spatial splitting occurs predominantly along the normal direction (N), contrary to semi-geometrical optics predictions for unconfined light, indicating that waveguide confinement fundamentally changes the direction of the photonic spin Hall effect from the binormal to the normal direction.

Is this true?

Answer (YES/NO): YES